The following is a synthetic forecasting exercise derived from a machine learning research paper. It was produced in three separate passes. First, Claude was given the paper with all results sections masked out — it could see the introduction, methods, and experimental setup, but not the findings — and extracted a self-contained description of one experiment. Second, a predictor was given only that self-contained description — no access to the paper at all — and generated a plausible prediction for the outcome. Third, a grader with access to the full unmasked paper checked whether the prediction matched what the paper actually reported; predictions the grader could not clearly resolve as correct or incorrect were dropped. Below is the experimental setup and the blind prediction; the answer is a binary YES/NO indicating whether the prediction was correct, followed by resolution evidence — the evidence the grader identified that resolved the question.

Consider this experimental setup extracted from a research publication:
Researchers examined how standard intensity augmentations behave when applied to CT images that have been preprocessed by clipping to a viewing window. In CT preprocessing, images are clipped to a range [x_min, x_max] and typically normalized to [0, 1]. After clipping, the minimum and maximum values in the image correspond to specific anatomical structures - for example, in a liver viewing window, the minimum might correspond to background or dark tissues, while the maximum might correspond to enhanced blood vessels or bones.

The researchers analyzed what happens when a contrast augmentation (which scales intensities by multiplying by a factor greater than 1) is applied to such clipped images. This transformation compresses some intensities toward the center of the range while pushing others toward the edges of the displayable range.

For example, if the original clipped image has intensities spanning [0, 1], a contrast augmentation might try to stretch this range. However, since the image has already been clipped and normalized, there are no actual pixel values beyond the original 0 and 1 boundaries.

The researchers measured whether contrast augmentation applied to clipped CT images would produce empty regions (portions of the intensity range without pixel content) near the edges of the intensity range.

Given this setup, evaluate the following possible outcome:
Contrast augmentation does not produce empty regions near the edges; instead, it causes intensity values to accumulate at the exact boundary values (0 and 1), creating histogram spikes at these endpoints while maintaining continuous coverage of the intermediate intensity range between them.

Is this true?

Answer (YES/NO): NO